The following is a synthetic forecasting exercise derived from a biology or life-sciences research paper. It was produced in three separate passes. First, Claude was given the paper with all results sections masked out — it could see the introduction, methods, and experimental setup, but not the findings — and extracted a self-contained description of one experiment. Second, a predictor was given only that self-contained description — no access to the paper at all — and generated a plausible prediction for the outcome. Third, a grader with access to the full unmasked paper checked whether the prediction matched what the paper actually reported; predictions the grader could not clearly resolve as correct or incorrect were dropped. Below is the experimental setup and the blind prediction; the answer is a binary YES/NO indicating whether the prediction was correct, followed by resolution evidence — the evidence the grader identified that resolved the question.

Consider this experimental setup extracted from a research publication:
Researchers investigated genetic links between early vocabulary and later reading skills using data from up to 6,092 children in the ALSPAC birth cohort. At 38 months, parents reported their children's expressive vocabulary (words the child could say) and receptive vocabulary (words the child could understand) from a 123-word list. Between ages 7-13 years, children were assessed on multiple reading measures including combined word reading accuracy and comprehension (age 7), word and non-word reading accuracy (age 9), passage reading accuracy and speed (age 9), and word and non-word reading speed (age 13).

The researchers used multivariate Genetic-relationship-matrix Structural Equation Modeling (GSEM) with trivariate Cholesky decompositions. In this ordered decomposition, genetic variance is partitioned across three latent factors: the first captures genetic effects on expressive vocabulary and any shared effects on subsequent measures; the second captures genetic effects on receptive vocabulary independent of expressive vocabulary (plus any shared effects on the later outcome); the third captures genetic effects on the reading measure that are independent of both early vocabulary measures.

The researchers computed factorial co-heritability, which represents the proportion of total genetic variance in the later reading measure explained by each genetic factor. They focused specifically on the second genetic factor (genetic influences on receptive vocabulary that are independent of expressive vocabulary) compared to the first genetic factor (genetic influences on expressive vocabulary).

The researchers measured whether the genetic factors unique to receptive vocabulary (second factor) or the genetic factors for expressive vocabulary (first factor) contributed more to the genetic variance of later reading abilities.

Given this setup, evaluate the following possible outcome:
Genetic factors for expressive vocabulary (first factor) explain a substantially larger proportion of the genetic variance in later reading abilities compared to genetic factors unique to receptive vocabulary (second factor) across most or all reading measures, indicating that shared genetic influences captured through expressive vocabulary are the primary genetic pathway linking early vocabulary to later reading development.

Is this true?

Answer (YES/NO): NO